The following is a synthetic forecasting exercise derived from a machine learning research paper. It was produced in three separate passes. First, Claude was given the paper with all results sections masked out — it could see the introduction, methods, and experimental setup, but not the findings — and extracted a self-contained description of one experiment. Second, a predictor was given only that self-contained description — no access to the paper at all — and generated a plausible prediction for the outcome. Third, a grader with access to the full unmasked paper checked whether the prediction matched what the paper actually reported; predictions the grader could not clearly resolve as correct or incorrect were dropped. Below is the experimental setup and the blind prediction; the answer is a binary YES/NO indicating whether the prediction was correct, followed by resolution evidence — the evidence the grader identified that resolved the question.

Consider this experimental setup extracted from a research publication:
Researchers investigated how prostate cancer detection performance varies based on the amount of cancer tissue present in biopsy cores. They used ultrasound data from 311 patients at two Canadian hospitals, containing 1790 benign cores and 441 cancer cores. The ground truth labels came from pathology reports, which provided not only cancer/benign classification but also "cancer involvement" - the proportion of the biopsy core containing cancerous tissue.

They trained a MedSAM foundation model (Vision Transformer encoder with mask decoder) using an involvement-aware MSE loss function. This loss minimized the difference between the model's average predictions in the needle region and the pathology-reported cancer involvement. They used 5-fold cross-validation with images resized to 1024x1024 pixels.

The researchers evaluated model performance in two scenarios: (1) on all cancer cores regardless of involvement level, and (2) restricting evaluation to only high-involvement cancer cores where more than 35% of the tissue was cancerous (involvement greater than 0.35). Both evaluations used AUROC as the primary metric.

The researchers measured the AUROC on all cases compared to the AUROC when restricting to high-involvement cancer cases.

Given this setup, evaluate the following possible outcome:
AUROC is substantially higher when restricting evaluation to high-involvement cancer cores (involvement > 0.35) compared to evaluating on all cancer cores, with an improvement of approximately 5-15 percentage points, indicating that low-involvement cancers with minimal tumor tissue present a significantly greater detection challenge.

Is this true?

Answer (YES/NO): YES